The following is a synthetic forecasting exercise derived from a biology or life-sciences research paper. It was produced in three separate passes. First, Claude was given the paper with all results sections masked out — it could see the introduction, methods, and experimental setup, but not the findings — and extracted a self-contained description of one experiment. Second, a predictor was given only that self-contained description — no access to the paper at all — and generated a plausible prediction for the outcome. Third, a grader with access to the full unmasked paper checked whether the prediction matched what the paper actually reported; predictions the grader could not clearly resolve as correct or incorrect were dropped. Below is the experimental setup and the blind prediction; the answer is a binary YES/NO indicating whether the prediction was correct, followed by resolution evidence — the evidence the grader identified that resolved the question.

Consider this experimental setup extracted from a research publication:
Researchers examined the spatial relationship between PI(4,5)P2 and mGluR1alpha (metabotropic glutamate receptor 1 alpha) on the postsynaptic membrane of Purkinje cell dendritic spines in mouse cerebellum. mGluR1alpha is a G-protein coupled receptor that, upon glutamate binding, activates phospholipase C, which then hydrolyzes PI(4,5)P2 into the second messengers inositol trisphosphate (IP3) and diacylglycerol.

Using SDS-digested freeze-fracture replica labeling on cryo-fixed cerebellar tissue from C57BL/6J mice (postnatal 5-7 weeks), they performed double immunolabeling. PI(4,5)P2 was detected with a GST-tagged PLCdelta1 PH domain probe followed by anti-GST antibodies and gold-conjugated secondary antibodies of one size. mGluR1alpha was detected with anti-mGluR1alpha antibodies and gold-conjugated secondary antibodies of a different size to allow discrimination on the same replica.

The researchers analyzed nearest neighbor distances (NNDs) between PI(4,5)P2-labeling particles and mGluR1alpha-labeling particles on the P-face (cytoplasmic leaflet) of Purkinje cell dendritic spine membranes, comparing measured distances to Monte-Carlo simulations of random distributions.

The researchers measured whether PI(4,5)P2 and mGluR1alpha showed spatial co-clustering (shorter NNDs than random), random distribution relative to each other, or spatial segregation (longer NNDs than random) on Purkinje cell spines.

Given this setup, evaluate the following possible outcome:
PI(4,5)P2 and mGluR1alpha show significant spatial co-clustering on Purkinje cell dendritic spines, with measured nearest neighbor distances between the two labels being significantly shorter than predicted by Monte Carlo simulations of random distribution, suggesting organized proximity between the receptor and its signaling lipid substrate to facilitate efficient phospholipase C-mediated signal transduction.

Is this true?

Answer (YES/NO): YES